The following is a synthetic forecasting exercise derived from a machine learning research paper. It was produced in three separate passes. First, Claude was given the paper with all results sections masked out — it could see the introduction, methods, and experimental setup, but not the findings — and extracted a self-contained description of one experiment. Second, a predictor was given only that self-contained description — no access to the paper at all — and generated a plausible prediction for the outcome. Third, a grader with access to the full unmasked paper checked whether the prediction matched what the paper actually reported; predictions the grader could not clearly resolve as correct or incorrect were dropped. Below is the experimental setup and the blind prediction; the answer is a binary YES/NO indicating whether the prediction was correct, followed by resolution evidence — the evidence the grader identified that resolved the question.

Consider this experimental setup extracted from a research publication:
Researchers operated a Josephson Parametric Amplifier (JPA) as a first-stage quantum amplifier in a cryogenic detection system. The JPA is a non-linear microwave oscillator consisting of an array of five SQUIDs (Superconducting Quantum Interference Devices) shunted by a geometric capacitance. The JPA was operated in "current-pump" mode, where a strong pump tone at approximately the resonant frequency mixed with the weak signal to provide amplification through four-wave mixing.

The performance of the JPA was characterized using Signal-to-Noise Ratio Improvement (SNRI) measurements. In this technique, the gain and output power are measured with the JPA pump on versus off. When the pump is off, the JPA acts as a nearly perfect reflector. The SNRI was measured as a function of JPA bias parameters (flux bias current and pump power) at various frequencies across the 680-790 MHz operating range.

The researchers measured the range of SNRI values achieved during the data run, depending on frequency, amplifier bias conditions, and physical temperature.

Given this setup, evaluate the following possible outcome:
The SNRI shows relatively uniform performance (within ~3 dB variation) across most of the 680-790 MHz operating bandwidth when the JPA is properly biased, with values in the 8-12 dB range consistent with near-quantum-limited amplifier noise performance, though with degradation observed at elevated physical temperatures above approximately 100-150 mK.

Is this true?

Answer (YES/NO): NO